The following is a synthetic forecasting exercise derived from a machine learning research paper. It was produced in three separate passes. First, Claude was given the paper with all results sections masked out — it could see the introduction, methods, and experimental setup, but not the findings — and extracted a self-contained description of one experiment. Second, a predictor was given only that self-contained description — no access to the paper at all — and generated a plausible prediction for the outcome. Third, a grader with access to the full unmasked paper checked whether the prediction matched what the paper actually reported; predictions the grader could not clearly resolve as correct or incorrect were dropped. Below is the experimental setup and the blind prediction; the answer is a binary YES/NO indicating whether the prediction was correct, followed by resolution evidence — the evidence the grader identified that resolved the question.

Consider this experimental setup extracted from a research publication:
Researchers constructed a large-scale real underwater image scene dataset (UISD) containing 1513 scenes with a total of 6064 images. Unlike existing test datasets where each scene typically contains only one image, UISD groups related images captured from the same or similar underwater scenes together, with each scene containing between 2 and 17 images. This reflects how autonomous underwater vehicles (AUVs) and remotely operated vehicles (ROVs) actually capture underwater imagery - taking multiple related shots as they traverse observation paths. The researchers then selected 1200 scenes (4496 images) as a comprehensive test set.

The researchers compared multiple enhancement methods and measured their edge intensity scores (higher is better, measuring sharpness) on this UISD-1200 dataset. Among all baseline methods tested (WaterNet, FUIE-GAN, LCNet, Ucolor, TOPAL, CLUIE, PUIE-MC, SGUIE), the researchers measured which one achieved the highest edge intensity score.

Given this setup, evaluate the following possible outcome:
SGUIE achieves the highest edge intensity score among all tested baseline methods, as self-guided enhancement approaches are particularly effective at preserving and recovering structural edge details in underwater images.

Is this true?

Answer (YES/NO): NO